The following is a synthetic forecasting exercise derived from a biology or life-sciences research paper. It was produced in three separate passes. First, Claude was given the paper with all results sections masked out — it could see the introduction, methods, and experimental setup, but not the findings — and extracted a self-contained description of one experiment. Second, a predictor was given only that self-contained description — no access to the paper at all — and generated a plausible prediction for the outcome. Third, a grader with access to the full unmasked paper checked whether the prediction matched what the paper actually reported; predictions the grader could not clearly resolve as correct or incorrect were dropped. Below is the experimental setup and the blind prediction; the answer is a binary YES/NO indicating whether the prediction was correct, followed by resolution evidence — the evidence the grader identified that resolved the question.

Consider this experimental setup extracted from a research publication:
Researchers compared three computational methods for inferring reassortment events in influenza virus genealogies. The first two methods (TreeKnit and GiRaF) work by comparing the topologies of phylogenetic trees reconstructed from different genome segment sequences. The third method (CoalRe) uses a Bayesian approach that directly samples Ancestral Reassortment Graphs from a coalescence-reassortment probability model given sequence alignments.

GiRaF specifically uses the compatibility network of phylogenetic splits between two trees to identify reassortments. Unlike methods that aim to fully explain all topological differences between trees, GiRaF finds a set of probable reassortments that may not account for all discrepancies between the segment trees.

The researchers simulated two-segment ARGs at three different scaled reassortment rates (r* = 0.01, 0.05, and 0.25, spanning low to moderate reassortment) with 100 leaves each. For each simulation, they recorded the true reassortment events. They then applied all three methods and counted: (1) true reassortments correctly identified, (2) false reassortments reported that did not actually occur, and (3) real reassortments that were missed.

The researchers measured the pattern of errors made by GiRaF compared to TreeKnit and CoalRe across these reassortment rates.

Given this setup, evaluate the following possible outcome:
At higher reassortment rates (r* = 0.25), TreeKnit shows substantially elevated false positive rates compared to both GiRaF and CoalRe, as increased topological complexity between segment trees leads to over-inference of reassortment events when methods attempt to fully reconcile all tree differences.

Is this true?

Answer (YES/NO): NO